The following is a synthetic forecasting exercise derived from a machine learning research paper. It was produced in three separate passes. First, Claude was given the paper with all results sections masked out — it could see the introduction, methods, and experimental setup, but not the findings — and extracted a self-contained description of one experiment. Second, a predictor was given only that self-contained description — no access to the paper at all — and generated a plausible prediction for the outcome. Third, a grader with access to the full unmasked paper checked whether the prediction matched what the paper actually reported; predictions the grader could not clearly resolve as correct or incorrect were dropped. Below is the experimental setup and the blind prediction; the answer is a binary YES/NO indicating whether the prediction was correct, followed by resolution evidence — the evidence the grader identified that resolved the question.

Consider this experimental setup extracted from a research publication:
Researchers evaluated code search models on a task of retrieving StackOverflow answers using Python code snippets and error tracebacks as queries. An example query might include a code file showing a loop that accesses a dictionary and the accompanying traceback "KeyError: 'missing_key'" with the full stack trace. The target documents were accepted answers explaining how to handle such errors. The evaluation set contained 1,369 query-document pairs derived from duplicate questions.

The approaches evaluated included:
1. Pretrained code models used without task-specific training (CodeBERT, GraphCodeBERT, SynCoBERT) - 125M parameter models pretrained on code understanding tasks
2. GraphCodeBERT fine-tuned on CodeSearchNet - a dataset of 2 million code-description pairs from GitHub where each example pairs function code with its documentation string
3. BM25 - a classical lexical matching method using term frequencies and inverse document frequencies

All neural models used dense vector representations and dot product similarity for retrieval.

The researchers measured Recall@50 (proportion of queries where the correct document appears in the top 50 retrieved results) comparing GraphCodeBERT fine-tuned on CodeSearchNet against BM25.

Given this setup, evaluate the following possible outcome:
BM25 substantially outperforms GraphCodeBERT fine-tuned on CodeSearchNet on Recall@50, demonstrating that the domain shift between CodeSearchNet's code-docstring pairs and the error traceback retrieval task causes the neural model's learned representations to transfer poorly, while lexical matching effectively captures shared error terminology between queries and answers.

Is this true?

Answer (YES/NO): YES